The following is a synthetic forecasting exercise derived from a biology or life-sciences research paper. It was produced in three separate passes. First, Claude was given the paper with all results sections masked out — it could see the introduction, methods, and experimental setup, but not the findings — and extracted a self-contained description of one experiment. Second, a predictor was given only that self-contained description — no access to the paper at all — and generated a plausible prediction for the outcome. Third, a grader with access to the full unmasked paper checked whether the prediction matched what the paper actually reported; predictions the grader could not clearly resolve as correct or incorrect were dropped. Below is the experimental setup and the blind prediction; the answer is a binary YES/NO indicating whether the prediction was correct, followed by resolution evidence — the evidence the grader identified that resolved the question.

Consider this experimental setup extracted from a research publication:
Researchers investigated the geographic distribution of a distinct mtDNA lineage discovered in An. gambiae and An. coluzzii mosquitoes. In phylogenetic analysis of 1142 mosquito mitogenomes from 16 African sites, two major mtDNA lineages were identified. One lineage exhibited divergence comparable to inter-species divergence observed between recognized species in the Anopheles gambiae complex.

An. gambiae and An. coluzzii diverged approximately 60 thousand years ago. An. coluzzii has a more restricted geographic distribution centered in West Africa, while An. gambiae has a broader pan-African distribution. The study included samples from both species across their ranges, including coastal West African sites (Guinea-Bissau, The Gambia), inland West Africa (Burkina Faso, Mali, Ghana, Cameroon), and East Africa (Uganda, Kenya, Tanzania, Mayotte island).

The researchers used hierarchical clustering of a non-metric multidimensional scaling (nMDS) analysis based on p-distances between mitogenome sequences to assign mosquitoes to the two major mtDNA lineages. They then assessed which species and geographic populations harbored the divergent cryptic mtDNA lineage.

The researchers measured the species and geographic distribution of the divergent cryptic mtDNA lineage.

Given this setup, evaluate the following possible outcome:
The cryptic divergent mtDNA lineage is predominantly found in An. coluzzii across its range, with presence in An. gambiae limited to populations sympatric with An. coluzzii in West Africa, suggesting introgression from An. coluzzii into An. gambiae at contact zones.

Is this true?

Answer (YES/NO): NO